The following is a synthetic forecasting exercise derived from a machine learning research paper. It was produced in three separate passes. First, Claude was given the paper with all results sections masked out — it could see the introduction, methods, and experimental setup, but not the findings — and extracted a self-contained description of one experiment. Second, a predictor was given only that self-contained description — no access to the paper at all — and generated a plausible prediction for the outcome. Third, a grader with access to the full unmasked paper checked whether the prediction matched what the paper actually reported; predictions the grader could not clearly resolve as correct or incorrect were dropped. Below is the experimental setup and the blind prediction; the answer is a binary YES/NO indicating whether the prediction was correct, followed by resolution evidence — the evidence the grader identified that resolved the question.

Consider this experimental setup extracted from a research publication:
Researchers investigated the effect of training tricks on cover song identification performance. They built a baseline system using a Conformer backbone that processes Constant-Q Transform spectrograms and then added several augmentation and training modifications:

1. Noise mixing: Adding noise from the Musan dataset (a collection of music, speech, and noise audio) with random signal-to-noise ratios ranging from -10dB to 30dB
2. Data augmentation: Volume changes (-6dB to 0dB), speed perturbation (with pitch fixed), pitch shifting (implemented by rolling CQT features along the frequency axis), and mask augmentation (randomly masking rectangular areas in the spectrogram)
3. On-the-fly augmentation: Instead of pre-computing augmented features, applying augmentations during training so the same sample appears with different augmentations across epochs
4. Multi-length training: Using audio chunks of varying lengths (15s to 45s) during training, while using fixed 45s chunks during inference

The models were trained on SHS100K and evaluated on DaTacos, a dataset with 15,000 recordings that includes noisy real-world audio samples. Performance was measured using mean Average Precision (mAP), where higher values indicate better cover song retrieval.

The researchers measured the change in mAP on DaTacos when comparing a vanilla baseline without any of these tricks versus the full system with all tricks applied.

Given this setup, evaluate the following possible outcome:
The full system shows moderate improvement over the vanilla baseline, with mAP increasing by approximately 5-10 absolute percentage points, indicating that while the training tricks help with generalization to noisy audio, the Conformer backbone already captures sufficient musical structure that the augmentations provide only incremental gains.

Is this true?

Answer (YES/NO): NO